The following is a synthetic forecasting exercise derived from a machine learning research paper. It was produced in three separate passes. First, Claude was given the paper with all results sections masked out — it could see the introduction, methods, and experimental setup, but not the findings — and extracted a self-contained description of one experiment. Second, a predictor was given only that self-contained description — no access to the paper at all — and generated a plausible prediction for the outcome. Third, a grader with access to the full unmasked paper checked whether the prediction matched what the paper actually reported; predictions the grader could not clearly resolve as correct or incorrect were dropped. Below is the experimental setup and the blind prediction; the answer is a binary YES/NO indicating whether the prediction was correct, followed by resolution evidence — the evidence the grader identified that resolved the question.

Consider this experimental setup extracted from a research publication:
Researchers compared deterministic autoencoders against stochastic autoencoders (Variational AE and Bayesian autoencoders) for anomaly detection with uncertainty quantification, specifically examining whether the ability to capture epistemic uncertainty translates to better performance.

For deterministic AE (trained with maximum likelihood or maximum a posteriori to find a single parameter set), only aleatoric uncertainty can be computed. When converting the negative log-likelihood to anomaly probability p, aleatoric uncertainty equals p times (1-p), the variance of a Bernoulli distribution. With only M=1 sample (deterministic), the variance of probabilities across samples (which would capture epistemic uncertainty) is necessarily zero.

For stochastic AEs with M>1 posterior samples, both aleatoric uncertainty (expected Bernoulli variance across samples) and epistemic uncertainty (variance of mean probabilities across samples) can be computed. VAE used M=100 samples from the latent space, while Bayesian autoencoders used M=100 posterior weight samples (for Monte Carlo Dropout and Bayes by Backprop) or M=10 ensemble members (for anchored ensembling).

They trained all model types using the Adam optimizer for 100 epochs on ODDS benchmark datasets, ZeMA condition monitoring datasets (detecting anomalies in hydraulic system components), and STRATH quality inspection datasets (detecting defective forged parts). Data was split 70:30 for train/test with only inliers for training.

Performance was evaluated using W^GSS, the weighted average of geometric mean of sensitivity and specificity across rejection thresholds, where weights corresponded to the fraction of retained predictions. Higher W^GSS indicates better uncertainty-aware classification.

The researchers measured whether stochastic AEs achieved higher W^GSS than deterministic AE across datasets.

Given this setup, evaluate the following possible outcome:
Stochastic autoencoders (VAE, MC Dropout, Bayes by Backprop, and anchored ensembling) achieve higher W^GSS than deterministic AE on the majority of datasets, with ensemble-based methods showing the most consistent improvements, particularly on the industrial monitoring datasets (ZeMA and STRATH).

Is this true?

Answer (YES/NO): YES